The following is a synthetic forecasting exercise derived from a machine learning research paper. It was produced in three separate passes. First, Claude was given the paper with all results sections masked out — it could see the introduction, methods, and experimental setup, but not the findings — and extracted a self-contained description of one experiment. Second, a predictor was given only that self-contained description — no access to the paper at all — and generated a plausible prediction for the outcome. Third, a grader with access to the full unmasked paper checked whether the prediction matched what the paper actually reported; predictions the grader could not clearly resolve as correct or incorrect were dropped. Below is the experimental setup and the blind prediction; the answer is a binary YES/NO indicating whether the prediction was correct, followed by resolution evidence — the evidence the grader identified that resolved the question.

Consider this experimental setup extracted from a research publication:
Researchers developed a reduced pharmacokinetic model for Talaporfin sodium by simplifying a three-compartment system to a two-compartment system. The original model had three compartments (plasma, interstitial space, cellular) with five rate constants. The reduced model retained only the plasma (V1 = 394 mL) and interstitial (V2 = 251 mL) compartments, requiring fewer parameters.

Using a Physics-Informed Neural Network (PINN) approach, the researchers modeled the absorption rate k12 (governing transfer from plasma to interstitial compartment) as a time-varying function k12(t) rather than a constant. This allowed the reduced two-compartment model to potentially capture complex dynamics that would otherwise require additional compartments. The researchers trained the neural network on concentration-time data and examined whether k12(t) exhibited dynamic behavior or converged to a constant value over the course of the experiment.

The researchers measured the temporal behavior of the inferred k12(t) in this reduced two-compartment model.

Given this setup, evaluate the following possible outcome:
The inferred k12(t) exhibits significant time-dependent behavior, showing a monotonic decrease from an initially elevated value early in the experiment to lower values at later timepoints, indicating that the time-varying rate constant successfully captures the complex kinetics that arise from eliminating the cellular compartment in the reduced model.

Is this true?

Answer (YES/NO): NO